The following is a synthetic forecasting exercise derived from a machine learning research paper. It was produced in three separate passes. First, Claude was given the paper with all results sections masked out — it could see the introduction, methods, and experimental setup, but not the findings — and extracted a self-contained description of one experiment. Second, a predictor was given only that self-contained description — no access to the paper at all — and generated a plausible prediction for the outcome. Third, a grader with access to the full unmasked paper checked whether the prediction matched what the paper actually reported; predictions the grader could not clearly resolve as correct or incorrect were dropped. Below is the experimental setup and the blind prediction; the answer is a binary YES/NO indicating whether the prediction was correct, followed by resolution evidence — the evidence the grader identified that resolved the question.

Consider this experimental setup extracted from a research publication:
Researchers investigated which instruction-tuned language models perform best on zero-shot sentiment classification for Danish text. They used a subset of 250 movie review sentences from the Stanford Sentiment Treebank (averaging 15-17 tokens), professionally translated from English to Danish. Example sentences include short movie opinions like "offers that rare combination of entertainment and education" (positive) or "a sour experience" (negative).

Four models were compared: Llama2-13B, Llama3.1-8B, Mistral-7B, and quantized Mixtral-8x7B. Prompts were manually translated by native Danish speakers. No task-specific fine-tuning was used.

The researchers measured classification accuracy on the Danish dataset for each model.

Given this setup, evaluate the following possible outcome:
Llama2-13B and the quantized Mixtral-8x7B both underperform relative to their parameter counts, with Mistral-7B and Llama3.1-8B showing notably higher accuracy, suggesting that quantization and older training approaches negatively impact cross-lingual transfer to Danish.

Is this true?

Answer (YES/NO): NO